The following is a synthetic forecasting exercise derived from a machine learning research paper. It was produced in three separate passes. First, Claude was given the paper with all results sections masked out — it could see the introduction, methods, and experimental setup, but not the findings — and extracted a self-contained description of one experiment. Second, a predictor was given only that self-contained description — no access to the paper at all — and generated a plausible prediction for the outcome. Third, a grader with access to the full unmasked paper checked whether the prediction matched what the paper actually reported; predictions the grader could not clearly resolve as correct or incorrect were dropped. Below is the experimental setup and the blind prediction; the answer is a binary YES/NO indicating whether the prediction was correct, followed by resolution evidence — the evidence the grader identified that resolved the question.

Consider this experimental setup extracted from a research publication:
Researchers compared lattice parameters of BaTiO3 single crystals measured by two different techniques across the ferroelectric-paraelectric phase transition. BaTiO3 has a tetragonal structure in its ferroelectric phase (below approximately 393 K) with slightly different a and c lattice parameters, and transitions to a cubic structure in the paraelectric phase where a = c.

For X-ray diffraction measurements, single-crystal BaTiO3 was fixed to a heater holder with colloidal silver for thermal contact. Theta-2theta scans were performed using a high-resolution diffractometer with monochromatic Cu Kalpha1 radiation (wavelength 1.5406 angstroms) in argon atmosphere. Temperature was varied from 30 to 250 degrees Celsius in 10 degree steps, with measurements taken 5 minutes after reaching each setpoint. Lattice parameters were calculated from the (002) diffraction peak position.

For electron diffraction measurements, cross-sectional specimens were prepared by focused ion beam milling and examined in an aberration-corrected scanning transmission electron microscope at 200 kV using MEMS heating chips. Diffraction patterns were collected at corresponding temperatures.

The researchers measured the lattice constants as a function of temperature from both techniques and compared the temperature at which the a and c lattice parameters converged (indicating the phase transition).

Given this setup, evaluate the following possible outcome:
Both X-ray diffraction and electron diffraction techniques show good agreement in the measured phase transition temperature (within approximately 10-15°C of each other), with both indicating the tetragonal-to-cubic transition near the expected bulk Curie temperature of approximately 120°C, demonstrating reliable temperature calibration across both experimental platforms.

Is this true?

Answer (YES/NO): YES